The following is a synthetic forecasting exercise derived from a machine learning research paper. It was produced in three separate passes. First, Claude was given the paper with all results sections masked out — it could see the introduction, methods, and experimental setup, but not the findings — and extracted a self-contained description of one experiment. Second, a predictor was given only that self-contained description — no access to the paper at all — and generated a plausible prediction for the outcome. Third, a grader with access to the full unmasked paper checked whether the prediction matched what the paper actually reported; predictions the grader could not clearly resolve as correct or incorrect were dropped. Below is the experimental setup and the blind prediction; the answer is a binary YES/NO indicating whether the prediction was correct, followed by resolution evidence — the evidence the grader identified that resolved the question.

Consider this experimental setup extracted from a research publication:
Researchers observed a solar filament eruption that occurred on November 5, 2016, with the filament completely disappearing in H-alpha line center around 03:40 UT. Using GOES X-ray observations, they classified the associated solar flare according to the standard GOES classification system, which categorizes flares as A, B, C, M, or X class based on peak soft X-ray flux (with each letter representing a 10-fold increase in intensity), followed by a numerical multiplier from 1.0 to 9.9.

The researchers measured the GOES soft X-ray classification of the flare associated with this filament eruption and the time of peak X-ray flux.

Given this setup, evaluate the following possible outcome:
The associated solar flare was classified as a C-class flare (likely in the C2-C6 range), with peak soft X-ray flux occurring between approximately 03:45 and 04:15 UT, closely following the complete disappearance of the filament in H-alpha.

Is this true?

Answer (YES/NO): NO